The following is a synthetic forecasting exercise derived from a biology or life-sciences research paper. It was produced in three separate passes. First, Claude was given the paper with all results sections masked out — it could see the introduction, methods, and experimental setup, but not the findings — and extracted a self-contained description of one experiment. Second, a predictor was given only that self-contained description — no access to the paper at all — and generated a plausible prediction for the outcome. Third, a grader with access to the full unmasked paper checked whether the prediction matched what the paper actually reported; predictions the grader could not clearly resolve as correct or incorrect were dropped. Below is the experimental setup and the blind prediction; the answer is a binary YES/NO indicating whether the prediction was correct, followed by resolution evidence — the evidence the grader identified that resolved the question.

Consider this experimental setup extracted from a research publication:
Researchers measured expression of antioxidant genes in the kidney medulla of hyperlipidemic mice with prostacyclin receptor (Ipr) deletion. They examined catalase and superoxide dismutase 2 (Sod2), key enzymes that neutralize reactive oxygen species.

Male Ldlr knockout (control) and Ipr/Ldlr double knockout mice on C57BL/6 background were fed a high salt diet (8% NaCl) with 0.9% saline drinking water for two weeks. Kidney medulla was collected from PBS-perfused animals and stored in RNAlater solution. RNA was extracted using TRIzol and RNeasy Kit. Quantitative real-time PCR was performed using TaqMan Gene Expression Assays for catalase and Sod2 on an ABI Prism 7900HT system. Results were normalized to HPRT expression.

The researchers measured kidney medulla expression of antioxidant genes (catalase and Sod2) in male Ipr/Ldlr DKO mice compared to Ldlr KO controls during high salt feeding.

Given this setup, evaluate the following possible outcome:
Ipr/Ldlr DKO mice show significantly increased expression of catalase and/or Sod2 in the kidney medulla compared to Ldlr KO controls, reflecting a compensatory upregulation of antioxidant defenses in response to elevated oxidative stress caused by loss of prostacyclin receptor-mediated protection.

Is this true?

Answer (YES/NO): YES